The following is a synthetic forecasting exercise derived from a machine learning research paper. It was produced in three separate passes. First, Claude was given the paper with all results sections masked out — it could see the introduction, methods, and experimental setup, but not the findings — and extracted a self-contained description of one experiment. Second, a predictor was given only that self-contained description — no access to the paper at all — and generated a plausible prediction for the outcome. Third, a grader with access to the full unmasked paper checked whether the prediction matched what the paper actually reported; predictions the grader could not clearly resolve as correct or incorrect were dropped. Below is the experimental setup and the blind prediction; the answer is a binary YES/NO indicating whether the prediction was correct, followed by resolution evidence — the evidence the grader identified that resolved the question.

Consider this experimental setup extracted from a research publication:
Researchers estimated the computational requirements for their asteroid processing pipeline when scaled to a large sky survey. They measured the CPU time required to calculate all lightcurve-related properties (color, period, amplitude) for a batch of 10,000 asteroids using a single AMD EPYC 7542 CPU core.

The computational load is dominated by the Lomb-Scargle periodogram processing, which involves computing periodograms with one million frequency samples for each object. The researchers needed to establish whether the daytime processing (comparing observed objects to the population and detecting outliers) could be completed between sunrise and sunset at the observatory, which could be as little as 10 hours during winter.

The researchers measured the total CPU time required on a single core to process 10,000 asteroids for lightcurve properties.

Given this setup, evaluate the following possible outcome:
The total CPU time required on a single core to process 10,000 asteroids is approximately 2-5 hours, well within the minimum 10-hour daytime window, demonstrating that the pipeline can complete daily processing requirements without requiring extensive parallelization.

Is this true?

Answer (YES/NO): NO